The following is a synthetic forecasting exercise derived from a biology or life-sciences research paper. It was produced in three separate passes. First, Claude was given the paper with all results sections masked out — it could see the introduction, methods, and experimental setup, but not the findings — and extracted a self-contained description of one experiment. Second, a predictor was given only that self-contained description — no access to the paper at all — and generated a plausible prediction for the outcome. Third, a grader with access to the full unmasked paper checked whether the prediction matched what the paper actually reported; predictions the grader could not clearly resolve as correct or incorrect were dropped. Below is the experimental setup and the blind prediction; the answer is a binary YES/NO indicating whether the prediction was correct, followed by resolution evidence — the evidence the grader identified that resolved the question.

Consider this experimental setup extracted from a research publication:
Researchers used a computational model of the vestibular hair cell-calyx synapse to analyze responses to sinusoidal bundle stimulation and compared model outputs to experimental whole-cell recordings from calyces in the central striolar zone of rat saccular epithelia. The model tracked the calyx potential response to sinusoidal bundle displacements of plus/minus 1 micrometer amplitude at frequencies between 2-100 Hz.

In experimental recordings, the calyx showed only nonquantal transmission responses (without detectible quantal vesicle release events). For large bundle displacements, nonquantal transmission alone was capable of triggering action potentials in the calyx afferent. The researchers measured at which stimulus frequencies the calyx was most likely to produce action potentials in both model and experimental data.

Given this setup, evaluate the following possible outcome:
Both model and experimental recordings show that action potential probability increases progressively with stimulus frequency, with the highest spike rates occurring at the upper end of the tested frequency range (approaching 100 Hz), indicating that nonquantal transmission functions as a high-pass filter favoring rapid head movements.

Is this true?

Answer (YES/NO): NO